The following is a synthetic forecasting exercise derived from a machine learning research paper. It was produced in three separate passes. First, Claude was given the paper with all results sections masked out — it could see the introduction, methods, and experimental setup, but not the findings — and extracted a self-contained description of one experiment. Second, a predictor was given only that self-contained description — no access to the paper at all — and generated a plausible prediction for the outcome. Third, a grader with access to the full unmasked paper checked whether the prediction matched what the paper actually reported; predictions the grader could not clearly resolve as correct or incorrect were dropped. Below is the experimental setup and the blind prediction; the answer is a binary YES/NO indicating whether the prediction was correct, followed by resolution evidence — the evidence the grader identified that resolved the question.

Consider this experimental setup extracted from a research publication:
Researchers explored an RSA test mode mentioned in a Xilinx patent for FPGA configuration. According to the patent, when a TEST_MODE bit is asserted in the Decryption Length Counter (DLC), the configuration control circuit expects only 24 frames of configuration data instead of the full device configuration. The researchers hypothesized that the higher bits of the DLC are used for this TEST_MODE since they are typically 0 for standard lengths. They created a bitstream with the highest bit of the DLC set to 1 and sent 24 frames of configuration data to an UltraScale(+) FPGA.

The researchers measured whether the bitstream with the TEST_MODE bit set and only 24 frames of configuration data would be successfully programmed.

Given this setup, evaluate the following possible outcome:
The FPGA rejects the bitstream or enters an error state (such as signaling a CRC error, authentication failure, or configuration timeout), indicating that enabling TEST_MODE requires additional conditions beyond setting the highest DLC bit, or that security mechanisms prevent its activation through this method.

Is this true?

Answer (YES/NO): NO